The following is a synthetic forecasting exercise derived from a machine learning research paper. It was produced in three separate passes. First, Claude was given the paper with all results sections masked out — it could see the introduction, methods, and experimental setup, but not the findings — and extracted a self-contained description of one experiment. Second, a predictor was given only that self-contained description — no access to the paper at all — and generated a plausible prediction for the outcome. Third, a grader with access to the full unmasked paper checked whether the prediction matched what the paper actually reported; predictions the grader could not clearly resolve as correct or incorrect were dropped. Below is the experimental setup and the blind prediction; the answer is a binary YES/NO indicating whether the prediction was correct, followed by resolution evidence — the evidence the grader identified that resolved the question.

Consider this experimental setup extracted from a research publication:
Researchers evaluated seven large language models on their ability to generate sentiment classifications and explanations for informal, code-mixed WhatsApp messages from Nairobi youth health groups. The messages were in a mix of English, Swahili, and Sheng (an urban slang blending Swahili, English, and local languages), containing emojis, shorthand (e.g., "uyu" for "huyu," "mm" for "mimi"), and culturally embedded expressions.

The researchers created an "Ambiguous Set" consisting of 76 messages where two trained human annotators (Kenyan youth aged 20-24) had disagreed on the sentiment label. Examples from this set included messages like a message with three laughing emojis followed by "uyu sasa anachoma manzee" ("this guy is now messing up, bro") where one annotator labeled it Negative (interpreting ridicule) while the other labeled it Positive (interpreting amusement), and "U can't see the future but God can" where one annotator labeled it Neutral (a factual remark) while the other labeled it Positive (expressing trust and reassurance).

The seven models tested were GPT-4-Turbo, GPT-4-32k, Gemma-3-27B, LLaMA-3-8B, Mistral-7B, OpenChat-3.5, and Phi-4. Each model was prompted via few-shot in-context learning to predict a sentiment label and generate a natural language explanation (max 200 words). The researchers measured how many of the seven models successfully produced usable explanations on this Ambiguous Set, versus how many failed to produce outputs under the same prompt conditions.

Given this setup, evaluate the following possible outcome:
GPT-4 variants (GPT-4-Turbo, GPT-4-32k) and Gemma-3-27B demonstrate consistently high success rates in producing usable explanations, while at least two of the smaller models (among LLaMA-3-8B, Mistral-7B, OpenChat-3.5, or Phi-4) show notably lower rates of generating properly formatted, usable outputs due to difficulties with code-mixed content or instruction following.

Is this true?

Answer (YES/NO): YES